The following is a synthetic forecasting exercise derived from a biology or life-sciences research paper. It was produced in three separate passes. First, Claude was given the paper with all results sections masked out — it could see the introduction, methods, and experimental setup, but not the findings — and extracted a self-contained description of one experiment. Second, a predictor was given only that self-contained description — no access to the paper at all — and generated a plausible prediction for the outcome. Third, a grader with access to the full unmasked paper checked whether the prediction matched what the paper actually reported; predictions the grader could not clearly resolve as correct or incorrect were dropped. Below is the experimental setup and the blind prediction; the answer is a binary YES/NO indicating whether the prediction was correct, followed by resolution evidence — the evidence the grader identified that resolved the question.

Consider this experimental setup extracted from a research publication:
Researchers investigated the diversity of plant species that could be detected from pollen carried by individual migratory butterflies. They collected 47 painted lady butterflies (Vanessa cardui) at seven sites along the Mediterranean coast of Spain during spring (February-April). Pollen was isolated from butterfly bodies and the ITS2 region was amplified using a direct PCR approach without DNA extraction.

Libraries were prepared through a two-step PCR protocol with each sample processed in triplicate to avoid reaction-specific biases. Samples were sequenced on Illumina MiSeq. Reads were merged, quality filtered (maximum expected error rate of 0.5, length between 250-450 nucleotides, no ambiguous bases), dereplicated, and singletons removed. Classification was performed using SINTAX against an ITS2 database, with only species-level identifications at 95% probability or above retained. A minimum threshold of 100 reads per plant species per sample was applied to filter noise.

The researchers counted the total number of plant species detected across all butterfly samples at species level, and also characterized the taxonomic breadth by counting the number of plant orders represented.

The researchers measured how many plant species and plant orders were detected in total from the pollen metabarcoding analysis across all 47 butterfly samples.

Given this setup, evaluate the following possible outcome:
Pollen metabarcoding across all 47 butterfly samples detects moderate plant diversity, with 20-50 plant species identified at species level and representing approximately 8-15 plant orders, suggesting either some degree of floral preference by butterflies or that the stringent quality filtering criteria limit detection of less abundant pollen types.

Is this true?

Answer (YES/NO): NO